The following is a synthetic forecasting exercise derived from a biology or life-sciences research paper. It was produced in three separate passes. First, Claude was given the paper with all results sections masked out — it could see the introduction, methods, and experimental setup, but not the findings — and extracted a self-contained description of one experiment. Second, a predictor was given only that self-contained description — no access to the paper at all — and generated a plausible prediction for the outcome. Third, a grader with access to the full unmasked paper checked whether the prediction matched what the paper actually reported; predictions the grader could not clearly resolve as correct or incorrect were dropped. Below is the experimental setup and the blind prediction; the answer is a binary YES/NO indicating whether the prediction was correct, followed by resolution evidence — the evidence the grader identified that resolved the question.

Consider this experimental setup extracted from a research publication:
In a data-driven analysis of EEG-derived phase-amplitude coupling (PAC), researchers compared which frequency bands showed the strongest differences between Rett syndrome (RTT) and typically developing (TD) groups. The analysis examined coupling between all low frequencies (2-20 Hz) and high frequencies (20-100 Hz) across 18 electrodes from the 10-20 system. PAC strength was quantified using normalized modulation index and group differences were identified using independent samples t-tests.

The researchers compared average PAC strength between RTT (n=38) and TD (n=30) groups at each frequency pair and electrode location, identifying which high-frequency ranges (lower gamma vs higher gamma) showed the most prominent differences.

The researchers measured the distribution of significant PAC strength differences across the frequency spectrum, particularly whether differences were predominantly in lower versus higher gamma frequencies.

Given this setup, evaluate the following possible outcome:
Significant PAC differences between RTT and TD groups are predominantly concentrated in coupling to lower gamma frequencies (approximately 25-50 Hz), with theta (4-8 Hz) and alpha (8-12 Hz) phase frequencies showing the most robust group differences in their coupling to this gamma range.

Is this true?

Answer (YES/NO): YES